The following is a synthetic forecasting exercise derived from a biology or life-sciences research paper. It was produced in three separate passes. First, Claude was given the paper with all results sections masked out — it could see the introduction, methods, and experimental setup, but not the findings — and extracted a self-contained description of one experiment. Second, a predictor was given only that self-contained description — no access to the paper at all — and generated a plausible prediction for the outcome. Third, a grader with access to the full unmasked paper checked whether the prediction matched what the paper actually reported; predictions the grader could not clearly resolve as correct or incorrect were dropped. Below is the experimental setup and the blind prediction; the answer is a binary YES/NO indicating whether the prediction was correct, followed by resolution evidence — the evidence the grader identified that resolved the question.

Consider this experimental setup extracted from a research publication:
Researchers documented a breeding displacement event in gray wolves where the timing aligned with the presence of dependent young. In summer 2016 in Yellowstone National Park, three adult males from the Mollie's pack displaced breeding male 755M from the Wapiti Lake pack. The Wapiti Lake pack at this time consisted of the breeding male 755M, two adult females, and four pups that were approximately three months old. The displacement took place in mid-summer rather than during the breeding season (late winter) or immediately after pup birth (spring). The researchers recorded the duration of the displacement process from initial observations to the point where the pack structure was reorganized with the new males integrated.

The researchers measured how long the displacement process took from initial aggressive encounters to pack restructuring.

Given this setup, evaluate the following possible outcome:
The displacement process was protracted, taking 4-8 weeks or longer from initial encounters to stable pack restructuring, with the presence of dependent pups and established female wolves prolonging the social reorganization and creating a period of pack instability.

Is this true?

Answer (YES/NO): YES